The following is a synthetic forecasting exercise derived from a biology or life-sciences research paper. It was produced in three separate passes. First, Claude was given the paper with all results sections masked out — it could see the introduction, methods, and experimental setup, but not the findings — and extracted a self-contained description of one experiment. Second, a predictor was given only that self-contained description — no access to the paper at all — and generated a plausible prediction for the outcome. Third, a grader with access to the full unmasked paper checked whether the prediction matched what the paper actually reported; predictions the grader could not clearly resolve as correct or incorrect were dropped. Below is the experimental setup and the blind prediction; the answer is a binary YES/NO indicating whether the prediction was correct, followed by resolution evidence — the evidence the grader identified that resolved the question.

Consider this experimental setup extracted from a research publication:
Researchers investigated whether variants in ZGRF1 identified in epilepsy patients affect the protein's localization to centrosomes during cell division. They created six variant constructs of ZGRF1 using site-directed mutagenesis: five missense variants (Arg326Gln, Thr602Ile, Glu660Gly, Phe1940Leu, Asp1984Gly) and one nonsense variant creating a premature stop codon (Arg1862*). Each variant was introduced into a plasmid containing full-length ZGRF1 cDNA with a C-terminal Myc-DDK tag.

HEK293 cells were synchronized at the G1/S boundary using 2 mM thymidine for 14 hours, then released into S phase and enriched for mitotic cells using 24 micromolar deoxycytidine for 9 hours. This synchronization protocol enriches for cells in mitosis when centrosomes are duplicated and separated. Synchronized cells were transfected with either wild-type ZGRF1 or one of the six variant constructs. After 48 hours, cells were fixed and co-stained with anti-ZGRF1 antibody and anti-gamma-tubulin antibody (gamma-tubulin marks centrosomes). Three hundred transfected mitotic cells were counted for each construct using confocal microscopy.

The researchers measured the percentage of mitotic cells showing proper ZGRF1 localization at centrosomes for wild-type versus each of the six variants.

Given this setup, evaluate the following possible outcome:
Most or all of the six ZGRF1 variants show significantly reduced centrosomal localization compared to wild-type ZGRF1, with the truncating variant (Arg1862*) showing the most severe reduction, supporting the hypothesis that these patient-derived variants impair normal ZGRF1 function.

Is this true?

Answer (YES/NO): NO